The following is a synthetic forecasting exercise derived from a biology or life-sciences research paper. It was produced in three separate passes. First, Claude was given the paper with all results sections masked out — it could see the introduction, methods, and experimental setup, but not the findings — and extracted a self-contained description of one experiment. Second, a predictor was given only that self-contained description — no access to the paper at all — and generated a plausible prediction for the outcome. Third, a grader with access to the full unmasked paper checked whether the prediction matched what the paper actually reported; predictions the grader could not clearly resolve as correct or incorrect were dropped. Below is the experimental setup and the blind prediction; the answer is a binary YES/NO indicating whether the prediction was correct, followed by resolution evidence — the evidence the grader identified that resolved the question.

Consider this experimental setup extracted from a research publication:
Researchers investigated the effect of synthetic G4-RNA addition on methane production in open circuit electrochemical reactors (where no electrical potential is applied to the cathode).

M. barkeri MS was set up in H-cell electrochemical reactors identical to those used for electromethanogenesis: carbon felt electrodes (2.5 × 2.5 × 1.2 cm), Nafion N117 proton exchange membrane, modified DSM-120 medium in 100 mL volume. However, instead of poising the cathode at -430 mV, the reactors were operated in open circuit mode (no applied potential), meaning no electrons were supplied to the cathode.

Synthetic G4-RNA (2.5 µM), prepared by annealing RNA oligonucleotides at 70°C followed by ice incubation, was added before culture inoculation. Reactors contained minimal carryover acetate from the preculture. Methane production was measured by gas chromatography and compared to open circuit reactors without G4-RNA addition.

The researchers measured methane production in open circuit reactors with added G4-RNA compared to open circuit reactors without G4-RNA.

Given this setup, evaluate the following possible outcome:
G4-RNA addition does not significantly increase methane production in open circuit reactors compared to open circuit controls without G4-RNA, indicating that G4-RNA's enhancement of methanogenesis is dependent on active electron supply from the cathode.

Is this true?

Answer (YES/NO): YES